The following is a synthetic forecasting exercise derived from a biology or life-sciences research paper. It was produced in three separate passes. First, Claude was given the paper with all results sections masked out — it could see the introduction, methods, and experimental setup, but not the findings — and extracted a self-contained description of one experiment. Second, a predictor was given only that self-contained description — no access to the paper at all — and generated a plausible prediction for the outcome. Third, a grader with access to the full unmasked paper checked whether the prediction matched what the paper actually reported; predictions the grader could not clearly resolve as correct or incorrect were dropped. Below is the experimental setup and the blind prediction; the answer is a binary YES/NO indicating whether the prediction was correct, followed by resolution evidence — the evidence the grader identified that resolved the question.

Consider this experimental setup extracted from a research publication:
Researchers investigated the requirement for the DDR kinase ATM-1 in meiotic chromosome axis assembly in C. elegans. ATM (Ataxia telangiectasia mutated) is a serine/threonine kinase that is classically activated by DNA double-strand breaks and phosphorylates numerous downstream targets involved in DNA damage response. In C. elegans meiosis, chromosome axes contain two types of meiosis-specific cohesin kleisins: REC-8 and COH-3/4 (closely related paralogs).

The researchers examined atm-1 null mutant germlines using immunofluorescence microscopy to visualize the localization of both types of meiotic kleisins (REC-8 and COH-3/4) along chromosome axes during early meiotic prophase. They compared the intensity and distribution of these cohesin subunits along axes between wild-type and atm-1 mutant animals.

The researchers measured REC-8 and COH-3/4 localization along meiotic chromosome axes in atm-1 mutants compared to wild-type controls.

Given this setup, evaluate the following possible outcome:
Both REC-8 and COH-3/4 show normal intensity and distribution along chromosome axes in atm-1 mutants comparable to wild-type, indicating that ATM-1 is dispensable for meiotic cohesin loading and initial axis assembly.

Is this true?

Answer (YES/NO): NO